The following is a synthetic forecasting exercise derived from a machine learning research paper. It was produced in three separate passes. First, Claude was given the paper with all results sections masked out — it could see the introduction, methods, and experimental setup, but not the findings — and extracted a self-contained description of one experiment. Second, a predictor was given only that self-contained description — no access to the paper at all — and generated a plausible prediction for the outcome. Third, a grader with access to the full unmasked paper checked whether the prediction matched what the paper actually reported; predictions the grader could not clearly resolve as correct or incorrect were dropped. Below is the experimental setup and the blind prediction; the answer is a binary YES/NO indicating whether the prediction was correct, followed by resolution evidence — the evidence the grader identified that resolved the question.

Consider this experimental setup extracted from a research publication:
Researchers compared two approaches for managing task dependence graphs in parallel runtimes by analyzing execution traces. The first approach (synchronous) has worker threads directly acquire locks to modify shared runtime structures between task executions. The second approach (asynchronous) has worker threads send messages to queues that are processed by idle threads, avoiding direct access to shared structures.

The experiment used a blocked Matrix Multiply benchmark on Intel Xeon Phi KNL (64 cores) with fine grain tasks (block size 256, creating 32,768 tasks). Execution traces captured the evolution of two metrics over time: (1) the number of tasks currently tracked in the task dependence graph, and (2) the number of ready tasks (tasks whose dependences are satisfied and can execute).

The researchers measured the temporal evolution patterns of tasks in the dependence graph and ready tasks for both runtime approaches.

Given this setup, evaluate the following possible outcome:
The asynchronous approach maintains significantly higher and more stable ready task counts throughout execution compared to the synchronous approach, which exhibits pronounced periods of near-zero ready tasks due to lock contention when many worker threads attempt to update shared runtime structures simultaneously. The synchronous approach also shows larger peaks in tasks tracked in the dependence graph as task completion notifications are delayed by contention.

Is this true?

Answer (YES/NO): NO